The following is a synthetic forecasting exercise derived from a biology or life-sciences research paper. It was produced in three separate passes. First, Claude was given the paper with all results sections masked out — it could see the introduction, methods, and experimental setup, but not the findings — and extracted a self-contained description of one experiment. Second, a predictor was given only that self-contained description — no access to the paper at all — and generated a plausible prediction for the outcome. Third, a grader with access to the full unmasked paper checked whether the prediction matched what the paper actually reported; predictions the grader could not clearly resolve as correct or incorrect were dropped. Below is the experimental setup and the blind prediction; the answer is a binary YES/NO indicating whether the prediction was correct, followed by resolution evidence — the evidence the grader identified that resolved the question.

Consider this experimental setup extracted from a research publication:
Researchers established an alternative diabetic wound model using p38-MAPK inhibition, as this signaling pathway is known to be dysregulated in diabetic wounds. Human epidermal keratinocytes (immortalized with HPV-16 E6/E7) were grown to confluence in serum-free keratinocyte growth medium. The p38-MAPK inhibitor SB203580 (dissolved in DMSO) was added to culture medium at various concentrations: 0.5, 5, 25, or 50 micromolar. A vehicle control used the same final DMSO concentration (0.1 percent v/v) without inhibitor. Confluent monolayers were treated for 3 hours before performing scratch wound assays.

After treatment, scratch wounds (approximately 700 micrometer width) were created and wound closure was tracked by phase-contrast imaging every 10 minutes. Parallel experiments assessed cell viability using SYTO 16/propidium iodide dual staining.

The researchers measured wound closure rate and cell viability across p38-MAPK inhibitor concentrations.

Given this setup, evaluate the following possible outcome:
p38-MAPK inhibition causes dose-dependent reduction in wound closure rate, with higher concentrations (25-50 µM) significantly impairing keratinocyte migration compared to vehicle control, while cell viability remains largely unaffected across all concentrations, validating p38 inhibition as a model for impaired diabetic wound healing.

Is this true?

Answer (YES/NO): YES